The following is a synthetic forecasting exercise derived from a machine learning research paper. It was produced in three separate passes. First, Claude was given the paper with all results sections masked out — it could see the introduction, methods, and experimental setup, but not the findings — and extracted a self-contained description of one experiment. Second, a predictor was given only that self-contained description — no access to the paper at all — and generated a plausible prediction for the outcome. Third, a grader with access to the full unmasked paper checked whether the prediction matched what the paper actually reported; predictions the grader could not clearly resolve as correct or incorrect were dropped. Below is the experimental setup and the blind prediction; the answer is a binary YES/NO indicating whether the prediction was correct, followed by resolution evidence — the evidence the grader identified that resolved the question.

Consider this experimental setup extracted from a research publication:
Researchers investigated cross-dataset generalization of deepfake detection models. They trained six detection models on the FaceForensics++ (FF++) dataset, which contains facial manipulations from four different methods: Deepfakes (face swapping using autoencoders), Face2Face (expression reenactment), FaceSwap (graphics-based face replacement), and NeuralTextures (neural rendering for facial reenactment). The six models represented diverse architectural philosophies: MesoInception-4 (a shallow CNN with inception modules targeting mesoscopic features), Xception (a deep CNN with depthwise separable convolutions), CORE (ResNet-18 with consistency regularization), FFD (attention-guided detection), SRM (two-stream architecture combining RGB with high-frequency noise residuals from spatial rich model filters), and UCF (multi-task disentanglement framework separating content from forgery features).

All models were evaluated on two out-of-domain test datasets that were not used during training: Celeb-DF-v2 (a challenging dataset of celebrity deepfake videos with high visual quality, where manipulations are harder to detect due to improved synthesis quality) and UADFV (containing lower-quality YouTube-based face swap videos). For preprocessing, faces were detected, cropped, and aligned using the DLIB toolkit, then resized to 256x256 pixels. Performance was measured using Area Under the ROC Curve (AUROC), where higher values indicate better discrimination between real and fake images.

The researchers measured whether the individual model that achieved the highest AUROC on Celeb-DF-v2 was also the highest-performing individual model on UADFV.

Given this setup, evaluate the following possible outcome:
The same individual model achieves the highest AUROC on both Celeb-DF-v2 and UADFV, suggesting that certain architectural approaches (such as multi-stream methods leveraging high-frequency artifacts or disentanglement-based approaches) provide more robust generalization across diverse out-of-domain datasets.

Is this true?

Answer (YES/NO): NO